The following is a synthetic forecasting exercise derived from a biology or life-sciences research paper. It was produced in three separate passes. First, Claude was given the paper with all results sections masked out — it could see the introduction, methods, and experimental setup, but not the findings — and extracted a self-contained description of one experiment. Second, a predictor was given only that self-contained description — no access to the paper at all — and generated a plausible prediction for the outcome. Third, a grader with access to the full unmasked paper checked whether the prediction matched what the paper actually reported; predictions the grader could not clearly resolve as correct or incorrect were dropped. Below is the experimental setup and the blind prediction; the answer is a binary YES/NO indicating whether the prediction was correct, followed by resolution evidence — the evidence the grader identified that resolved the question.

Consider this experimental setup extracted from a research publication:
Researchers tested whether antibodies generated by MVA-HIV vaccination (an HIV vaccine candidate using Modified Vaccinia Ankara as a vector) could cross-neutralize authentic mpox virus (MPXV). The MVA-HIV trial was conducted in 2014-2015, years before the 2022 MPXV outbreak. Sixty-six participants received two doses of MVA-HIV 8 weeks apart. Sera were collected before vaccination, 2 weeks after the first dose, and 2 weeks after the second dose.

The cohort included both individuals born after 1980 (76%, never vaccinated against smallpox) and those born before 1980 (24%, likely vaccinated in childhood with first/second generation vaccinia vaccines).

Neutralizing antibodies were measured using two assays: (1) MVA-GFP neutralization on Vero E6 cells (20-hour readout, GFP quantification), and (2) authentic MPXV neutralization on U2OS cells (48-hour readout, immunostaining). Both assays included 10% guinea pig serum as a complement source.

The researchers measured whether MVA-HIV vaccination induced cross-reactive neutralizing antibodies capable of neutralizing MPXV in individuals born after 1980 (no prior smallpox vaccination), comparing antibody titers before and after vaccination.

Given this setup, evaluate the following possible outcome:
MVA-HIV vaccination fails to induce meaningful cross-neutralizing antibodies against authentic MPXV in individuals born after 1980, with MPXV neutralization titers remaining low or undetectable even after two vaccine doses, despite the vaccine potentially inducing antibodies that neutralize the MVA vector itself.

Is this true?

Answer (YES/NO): NO